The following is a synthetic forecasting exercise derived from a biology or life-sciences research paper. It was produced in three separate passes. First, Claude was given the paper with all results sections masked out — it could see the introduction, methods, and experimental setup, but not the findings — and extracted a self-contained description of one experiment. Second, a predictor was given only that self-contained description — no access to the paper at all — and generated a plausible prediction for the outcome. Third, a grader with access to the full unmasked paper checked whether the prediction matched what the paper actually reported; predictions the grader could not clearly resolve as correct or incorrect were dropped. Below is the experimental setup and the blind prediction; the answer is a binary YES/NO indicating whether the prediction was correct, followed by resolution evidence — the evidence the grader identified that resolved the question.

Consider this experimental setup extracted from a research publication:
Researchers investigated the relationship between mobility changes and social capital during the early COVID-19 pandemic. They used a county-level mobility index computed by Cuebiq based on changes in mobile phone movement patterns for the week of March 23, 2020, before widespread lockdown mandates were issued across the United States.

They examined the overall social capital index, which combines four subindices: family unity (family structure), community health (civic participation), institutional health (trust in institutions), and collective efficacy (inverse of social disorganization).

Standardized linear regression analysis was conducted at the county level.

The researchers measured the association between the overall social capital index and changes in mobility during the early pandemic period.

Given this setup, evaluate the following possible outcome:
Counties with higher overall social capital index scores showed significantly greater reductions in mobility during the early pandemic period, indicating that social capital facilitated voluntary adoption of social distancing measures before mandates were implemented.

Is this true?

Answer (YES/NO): YES